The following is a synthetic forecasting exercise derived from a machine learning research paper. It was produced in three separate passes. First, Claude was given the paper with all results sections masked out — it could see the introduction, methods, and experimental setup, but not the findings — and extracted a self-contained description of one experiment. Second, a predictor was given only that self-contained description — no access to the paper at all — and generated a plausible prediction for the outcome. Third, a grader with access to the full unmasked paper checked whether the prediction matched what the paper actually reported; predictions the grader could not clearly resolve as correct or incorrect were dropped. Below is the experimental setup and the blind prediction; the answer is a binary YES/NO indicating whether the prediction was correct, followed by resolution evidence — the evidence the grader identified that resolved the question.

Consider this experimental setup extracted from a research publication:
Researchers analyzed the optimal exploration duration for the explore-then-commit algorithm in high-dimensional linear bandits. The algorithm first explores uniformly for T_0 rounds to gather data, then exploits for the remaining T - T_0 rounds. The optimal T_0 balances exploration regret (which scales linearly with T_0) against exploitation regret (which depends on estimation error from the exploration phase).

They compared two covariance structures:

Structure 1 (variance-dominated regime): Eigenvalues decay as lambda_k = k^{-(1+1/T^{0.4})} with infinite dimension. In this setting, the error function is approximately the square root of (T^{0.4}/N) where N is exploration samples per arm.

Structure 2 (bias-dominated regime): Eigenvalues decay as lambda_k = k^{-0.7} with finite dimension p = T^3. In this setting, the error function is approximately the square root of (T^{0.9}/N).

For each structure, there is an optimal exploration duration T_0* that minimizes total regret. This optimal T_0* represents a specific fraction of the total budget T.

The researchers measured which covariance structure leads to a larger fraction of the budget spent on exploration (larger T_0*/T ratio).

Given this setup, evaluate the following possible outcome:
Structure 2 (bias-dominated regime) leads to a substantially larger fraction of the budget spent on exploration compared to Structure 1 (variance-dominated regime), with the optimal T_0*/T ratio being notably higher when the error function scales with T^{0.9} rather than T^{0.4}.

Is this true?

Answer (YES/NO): YES